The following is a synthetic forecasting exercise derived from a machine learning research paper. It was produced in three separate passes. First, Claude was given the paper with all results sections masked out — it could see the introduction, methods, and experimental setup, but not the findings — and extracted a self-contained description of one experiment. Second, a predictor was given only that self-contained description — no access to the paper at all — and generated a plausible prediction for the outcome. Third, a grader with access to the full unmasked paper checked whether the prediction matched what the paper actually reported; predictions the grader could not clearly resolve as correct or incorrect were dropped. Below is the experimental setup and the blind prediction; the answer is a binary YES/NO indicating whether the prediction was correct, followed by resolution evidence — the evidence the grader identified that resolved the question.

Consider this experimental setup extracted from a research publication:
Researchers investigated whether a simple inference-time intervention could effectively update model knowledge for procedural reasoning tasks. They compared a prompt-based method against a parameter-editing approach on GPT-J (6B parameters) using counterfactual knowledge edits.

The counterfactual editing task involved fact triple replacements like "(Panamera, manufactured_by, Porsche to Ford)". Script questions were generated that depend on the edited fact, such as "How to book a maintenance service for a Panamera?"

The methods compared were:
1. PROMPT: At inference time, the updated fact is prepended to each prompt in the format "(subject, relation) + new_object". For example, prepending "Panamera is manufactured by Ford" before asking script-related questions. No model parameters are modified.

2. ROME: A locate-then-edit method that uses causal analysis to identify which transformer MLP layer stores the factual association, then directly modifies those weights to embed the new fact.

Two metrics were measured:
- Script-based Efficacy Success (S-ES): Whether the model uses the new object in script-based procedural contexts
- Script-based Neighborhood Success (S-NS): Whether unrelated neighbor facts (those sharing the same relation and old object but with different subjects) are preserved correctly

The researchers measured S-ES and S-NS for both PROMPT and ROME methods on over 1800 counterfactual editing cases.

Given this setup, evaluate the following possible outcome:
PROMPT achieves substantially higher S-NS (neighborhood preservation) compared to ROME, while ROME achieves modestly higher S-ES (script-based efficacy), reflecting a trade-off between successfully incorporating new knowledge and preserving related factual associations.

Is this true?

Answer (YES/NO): NO